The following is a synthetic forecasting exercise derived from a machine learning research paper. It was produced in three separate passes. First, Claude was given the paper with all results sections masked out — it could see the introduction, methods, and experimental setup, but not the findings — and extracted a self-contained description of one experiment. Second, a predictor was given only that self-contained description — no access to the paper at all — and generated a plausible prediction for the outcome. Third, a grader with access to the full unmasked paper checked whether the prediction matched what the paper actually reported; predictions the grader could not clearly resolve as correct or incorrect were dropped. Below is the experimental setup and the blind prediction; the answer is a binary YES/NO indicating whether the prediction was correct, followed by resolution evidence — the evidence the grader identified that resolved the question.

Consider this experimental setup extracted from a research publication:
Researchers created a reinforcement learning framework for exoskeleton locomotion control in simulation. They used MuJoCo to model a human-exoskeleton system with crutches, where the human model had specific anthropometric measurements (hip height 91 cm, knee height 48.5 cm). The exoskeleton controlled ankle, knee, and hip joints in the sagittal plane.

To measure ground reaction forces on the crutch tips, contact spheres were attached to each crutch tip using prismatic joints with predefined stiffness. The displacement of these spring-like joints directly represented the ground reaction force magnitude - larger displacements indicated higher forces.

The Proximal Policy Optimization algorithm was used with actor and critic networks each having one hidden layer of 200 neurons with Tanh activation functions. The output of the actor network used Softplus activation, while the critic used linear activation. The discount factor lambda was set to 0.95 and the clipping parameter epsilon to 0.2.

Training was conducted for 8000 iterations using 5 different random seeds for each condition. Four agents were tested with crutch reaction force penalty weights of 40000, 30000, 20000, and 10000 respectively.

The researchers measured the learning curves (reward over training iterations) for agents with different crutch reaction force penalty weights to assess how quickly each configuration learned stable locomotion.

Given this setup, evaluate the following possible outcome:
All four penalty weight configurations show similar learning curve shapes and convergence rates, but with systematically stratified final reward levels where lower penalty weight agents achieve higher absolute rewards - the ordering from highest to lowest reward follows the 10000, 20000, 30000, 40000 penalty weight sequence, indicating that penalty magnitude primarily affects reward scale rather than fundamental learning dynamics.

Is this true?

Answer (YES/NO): NO